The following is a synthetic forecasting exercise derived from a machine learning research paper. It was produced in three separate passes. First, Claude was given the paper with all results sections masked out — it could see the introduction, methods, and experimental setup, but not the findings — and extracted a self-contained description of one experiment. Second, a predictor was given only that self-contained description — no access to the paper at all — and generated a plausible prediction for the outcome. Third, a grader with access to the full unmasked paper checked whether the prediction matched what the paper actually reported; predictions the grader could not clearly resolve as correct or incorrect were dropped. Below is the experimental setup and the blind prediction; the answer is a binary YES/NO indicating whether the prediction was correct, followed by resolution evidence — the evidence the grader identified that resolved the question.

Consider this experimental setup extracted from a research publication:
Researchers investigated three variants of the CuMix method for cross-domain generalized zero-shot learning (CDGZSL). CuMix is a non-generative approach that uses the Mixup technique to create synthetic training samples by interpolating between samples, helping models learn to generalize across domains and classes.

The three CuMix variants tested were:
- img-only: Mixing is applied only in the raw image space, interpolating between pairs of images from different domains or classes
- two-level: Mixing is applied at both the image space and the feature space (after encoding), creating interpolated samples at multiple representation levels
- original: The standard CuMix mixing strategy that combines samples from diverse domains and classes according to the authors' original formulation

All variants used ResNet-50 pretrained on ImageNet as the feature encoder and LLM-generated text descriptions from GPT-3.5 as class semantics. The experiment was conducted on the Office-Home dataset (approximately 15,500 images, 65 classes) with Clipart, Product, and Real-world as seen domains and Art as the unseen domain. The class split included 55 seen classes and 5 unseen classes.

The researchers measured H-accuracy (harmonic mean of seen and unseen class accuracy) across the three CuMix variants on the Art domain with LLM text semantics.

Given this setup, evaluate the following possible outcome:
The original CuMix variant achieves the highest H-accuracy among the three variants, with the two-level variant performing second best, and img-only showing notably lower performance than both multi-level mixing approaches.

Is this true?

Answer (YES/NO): YES